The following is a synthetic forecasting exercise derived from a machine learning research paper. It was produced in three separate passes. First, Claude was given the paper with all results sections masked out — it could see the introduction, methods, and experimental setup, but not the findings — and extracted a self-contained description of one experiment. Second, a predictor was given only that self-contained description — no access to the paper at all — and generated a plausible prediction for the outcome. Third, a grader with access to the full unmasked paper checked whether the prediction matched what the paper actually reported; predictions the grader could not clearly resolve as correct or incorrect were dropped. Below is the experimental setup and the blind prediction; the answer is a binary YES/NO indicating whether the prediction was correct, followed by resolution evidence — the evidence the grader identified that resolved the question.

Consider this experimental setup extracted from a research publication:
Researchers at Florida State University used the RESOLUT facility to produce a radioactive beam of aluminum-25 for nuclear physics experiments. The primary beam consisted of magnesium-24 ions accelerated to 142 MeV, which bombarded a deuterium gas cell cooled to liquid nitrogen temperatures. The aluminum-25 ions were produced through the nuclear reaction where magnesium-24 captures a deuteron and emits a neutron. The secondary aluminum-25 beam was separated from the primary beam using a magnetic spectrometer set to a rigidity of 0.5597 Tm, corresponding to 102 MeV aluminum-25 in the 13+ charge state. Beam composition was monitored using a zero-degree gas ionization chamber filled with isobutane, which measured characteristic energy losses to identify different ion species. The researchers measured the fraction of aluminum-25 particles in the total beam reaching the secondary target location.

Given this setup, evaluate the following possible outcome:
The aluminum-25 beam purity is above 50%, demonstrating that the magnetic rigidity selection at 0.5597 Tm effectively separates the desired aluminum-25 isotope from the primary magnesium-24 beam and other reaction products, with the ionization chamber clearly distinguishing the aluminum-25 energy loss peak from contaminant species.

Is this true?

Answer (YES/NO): NO